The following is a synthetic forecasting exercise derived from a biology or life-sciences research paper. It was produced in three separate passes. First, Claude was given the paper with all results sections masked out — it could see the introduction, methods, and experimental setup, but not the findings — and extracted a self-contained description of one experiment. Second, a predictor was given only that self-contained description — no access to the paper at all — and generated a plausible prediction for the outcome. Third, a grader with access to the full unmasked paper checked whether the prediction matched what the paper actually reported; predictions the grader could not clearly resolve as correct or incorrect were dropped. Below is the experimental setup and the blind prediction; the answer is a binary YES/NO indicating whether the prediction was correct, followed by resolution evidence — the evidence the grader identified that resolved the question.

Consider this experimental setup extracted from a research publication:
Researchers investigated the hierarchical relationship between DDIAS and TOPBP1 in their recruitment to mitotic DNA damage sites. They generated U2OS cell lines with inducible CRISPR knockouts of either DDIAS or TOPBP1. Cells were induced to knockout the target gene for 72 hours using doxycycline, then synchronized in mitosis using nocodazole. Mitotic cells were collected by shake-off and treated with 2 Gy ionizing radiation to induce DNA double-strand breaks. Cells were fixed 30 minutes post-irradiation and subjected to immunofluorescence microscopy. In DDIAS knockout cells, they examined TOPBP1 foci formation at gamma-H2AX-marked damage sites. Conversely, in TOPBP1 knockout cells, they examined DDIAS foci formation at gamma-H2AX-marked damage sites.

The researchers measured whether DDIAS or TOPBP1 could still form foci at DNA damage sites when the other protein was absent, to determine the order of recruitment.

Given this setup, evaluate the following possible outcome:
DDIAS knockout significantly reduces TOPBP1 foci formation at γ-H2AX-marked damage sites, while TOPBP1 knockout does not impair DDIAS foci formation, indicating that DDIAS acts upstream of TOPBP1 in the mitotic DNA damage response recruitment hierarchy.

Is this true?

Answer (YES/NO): NO